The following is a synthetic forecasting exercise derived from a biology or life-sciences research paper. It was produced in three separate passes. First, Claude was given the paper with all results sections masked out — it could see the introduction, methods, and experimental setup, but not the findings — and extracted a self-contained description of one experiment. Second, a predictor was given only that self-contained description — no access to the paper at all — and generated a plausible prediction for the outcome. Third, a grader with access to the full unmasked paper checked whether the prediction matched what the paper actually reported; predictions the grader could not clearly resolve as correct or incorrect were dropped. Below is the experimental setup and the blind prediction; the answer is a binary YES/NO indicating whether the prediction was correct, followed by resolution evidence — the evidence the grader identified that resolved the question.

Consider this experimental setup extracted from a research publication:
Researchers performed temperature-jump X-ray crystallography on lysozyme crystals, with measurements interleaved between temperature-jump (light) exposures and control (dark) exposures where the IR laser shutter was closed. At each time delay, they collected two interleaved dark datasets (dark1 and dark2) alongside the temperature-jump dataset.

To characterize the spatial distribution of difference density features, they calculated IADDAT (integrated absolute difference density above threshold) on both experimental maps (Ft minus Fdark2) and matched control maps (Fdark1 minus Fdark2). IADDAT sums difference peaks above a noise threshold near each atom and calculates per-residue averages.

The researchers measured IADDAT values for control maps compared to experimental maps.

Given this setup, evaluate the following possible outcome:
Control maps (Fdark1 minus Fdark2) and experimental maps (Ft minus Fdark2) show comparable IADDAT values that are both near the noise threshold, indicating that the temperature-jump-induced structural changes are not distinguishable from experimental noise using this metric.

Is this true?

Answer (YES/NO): NO